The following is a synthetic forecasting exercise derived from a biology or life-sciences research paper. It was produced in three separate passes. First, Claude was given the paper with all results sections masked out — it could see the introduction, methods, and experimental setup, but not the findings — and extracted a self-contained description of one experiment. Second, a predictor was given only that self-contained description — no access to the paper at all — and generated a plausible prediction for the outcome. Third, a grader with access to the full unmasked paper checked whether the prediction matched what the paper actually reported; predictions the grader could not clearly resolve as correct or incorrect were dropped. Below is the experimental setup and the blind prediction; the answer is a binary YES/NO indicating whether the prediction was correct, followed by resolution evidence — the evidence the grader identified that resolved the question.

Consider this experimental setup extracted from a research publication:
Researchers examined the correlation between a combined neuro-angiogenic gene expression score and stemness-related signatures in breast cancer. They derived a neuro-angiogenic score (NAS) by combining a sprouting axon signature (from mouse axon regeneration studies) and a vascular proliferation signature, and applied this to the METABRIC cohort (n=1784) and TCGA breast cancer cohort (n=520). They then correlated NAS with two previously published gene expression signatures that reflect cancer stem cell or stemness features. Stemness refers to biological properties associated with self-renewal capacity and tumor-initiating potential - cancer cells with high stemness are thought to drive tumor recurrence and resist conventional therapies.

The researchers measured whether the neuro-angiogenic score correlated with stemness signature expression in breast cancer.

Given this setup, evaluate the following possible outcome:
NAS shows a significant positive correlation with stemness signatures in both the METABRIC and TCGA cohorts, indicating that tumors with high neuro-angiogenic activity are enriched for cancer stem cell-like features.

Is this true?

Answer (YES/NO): YES